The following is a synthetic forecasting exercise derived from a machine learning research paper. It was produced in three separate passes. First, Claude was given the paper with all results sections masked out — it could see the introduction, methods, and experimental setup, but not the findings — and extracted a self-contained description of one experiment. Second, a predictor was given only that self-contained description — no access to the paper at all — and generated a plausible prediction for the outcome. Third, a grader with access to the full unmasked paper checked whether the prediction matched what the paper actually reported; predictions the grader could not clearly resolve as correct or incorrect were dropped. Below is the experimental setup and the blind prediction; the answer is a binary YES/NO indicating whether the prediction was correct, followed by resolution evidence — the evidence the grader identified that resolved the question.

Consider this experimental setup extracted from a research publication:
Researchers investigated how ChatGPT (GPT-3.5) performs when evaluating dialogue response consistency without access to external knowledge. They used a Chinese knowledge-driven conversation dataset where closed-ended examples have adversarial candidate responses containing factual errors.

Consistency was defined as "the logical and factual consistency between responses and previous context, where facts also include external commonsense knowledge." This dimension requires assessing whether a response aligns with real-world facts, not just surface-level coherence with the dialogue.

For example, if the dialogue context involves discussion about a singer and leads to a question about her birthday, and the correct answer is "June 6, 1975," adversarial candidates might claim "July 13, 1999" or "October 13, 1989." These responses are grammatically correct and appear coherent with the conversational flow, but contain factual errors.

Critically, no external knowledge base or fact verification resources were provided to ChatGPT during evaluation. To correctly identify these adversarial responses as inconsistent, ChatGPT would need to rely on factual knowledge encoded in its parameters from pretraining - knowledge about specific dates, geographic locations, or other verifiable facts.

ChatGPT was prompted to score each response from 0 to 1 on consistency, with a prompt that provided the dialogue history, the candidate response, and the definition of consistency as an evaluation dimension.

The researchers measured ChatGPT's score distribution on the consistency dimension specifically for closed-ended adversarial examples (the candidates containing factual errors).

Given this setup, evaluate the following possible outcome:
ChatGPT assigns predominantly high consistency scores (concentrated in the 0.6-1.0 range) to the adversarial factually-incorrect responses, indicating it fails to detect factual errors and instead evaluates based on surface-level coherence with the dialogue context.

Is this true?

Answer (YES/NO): YES